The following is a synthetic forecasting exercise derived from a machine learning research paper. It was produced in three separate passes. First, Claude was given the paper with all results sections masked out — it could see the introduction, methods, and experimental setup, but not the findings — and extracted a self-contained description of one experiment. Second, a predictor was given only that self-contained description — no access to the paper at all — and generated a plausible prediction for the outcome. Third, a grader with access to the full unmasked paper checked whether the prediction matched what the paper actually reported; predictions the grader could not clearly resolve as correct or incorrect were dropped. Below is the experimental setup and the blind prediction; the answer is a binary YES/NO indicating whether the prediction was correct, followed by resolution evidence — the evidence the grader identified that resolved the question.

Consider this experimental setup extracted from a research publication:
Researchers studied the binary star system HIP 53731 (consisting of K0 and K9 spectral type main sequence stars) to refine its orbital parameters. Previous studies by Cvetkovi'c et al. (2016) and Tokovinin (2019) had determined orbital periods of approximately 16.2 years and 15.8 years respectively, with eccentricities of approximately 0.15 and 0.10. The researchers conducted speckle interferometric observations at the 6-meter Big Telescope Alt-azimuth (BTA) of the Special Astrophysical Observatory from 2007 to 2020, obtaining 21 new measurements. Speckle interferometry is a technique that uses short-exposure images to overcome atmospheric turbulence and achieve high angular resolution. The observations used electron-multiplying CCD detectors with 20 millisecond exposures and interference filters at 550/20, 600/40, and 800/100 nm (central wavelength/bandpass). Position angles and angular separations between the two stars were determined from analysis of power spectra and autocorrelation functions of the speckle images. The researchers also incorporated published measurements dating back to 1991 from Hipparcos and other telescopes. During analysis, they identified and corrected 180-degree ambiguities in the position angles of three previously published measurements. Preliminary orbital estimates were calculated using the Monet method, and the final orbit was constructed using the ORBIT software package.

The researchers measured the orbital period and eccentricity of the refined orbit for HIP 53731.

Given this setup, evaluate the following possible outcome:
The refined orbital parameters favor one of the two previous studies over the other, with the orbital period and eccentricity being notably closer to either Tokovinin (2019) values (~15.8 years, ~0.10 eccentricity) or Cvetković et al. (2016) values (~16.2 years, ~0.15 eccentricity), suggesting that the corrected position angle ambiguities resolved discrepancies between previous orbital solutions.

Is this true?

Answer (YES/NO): NO